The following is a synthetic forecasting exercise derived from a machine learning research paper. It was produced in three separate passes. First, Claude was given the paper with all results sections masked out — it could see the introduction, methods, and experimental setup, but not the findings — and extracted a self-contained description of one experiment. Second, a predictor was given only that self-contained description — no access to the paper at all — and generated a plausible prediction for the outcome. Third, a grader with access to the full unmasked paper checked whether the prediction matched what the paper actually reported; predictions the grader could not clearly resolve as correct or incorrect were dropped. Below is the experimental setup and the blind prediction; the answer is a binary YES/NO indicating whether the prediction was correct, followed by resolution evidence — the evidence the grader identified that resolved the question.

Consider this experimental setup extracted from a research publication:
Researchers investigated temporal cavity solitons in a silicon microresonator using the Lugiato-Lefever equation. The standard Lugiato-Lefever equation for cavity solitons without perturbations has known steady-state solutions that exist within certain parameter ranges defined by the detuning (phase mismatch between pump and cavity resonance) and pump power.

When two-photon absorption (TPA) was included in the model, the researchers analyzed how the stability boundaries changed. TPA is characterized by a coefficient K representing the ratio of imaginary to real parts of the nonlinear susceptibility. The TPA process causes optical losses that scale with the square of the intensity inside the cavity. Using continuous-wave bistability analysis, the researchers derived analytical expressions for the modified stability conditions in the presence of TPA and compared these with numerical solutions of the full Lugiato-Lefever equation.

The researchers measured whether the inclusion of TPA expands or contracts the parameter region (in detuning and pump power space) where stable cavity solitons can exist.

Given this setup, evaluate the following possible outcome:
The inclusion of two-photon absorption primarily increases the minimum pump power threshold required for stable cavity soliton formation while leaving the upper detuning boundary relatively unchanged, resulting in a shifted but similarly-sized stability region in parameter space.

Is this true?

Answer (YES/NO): NO